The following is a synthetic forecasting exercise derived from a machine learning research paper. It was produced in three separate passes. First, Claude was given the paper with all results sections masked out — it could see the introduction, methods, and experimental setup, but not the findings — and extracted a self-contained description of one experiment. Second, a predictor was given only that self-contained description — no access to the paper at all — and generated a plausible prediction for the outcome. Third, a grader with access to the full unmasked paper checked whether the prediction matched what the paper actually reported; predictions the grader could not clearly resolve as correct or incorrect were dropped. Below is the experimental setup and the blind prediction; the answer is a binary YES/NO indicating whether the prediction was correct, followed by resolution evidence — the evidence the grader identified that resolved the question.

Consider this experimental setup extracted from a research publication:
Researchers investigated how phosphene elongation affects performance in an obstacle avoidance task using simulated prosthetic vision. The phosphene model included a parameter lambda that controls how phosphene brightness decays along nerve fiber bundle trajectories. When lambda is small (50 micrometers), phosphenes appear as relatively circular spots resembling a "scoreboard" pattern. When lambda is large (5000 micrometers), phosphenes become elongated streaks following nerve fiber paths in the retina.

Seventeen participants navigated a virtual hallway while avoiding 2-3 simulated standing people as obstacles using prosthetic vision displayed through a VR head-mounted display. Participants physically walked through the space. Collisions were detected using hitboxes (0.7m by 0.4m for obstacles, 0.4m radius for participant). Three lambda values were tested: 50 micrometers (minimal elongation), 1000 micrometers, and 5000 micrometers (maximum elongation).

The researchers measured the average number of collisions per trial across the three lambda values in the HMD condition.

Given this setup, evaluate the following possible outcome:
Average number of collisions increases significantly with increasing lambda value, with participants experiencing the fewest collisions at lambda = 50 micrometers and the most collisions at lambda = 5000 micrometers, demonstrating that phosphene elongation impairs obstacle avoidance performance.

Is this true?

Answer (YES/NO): NO